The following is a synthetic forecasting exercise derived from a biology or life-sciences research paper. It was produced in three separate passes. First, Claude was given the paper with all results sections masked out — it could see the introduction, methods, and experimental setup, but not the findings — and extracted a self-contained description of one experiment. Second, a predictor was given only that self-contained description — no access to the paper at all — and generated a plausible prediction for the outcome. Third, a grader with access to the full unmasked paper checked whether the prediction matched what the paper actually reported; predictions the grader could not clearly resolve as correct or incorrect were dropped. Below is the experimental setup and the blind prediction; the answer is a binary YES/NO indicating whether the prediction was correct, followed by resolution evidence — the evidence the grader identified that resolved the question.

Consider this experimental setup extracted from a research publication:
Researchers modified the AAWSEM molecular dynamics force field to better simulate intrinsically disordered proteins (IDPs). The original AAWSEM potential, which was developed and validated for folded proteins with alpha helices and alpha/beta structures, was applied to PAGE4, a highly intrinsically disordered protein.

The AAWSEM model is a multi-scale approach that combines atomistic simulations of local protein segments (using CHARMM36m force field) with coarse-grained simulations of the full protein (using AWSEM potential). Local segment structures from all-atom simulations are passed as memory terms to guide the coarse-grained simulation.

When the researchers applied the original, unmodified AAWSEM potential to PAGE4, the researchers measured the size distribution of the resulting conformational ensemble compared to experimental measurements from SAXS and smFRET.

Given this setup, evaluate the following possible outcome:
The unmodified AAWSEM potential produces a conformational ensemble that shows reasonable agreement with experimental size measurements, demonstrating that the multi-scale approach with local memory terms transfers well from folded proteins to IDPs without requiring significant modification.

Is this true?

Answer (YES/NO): NO